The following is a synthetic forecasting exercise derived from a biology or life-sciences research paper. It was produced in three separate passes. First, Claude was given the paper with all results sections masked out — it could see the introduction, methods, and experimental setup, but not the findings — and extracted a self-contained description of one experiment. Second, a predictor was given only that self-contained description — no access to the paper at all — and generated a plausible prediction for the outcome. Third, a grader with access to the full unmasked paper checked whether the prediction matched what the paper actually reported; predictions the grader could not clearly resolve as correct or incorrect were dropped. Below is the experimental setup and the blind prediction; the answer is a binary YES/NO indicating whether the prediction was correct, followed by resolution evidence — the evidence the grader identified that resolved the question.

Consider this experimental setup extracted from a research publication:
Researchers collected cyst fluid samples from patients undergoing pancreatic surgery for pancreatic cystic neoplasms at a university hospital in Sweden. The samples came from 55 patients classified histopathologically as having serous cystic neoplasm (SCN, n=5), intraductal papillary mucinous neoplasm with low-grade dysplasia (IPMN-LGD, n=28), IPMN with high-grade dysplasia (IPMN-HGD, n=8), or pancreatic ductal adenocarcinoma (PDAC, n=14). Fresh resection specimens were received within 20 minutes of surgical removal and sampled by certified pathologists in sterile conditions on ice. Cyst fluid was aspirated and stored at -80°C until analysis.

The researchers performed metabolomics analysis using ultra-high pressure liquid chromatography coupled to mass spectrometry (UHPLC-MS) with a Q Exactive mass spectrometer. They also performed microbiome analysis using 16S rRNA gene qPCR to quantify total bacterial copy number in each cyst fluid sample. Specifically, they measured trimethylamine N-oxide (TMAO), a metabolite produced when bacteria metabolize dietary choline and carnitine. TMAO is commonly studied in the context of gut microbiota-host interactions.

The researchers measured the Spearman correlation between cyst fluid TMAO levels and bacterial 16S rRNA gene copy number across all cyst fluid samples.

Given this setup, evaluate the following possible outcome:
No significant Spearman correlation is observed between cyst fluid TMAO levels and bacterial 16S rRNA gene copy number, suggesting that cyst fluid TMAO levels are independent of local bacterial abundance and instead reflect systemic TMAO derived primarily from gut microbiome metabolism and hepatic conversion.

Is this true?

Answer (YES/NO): NO